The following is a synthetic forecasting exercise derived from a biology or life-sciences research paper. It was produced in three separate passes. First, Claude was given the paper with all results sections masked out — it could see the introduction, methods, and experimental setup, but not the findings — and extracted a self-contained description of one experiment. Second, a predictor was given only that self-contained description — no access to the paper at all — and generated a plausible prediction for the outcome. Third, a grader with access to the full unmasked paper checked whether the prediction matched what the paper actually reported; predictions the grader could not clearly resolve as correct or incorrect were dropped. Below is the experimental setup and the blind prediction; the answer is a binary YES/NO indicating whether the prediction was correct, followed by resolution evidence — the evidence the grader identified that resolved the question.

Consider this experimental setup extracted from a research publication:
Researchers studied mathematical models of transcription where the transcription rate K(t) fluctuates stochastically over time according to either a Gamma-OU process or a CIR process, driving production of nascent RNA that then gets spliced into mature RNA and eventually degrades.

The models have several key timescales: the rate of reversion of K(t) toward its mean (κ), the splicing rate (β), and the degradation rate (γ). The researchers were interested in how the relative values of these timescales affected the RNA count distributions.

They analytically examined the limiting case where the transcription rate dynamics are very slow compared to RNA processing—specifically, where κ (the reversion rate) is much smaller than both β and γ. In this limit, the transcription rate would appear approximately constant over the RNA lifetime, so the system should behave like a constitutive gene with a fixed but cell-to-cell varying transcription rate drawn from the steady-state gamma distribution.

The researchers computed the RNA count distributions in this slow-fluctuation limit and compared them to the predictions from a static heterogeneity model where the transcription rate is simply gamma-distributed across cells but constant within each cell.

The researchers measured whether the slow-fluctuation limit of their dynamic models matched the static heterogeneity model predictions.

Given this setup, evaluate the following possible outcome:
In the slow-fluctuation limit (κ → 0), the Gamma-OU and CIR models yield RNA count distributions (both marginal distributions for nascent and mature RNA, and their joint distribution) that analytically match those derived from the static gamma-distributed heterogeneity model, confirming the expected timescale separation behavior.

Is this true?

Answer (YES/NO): YES